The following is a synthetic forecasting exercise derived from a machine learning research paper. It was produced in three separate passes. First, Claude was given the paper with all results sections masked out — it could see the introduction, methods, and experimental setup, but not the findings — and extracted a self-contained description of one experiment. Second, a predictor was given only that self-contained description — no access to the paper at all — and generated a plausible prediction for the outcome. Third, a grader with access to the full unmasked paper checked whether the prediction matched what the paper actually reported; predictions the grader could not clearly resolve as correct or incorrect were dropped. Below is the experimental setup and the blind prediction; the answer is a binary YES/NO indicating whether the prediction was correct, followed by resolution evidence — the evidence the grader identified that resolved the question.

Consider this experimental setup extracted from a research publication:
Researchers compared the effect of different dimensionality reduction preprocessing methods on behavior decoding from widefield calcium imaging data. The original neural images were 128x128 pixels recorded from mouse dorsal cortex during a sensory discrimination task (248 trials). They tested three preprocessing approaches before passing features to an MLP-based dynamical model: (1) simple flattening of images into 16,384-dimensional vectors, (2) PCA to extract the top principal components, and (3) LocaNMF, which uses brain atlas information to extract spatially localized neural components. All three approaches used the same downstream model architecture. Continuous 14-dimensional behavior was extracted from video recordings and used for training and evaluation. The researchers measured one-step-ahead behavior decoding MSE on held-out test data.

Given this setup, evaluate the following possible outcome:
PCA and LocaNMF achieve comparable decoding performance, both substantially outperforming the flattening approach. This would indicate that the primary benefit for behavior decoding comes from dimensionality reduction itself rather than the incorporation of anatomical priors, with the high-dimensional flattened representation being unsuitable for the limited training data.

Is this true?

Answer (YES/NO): NO